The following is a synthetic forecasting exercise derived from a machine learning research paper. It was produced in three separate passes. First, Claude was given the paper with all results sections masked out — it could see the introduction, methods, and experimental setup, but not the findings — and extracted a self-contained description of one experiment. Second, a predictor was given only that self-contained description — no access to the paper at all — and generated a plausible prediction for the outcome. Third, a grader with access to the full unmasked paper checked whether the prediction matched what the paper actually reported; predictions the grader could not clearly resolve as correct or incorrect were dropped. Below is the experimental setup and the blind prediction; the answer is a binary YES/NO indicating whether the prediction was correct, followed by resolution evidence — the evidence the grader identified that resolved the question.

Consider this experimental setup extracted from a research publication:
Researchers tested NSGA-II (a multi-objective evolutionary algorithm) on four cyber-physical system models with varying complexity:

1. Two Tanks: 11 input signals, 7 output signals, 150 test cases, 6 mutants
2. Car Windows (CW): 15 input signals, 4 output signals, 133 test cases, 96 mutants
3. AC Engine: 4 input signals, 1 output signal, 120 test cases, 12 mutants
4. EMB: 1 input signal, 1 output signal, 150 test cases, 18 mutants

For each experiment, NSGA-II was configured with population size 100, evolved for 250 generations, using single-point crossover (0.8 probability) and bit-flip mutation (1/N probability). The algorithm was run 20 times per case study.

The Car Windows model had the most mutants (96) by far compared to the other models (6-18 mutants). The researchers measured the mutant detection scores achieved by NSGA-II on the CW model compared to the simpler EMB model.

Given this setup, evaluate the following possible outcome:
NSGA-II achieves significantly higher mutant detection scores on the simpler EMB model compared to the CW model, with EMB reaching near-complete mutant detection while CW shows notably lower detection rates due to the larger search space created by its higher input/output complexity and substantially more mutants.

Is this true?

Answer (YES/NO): NO